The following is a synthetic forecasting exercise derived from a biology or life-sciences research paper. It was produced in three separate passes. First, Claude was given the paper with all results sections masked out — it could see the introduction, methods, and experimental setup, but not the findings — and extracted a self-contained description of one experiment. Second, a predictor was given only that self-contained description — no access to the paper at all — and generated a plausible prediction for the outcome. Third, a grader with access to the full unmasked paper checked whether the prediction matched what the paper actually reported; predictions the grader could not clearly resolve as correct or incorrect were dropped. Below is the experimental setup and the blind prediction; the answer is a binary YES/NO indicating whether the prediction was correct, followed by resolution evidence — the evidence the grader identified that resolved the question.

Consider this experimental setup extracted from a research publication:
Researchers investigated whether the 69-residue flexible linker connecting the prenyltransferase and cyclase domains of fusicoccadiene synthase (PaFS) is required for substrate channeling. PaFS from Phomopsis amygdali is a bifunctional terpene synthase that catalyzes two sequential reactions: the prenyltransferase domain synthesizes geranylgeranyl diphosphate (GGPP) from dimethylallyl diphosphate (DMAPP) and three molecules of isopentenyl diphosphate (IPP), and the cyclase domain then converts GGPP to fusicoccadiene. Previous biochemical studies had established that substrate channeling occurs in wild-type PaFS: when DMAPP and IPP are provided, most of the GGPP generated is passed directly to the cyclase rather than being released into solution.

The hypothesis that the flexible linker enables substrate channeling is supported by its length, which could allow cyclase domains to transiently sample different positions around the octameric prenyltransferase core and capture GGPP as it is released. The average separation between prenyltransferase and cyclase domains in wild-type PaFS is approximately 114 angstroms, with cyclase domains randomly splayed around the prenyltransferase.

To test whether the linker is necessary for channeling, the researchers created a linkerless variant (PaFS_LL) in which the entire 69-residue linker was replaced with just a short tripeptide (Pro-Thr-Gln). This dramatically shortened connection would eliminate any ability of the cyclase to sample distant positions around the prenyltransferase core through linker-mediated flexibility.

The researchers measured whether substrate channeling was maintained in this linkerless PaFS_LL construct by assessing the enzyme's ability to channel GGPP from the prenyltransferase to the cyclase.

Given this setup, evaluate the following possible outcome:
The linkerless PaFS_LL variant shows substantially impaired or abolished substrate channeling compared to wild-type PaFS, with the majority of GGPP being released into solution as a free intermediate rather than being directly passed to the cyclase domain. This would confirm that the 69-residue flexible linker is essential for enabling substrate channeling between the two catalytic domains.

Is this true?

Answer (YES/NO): NO